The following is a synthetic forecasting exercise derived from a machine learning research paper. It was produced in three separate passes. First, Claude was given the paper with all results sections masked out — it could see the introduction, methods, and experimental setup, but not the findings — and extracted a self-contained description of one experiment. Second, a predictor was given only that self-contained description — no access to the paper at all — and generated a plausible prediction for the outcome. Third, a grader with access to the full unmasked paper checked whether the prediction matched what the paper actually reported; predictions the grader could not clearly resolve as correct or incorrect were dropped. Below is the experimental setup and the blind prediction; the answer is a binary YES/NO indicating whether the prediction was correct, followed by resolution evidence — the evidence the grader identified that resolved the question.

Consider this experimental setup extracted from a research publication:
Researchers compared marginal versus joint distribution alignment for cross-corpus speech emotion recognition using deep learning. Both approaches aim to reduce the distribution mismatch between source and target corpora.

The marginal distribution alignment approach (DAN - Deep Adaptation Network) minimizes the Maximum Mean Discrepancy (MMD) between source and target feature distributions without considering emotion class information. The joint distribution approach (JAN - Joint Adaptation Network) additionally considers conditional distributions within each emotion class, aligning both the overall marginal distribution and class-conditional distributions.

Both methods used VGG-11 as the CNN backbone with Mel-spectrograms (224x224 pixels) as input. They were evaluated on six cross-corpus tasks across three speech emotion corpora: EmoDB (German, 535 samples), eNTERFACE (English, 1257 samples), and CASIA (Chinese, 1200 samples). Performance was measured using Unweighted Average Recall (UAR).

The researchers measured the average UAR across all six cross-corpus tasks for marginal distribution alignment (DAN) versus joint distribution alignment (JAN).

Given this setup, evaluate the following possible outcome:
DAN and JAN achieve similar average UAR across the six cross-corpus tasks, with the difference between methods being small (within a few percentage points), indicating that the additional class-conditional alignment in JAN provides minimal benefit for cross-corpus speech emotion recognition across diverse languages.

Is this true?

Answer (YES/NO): NO